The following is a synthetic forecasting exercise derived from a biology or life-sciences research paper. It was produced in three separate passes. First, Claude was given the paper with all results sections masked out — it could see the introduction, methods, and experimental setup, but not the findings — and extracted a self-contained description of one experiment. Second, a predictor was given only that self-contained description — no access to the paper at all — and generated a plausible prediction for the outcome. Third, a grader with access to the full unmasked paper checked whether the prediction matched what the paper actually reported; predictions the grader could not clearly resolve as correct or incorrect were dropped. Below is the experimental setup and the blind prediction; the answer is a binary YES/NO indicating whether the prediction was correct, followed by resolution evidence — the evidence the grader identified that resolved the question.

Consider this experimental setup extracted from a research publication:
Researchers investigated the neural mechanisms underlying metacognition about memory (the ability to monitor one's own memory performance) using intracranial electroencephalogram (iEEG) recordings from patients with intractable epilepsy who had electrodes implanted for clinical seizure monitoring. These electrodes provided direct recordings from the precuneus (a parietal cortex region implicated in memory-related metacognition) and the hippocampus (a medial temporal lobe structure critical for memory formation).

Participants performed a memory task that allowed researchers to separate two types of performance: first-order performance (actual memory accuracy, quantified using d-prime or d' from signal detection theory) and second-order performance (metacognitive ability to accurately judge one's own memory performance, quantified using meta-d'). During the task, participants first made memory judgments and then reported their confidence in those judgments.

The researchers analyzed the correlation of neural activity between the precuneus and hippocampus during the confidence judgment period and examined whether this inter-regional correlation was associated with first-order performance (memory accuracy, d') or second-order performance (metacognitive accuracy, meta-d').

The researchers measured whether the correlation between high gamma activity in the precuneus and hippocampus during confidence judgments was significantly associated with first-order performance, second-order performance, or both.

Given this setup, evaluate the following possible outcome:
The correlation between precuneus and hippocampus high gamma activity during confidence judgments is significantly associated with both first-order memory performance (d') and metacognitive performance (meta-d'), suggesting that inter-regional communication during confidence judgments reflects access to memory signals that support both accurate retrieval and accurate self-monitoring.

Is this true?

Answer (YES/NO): NO